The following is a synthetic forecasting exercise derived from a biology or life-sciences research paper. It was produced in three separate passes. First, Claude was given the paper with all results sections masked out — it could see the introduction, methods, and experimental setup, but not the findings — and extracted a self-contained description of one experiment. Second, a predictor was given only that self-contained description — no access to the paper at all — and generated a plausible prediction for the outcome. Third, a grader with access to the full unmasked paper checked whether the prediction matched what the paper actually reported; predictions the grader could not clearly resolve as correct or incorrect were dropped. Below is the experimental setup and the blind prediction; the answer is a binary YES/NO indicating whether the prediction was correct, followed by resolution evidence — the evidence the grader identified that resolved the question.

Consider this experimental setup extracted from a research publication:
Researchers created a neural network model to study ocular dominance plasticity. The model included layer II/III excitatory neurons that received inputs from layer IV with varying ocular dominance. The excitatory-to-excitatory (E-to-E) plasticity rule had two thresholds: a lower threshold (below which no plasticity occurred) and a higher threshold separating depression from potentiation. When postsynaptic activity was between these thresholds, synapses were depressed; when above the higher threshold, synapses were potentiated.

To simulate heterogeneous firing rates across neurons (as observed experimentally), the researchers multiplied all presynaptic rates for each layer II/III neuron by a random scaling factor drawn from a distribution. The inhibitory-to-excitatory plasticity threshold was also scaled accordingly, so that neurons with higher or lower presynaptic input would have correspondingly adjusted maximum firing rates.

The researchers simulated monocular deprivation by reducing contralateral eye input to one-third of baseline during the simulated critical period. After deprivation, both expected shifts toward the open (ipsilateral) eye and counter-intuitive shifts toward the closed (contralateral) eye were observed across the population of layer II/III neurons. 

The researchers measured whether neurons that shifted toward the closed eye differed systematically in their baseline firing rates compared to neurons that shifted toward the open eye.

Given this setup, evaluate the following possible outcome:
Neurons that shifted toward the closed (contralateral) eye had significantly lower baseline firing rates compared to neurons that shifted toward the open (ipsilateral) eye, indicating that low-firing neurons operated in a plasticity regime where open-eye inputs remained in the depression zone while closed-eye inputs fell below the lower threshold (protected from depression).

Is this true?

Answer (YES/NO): YES